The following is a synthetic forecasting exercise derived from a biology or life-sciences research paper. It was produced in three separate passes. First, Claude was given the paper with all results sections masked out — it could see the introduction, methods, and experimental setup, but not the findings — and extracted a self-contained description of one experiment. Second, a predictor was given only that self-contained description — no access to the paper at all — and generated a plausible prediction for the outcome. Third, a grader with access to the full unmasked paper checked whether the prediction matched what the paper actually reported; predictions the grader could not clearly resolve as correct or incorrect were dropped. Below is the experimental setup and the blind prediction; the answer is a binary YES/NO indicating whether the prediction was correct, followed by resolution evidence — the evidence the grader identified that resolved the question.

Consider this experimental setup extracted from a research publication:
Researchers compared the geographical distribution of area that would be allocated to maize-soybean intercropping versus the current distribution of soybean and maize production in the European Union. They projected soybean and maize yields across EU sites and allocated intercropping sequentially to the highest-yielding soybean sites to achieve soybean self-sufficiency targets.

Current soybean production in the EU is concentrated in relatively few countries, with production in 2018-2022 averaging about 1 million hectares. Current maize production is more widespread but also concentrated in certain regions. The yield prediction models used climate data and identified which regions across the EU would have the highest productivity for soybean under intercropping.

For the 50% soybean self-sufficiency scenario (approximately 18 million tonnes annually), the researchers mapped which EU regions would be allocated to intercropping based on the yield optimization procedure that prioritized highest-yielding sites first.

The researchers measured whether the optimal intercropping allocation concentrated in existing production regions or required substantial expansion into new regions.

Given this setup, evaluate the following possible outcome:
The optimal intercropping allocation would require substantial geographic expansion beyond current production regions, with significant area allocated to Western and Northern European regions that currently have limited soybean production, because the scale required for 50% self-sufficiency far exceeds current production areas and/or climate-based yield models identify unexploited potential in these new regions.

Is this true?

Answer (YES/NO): NO